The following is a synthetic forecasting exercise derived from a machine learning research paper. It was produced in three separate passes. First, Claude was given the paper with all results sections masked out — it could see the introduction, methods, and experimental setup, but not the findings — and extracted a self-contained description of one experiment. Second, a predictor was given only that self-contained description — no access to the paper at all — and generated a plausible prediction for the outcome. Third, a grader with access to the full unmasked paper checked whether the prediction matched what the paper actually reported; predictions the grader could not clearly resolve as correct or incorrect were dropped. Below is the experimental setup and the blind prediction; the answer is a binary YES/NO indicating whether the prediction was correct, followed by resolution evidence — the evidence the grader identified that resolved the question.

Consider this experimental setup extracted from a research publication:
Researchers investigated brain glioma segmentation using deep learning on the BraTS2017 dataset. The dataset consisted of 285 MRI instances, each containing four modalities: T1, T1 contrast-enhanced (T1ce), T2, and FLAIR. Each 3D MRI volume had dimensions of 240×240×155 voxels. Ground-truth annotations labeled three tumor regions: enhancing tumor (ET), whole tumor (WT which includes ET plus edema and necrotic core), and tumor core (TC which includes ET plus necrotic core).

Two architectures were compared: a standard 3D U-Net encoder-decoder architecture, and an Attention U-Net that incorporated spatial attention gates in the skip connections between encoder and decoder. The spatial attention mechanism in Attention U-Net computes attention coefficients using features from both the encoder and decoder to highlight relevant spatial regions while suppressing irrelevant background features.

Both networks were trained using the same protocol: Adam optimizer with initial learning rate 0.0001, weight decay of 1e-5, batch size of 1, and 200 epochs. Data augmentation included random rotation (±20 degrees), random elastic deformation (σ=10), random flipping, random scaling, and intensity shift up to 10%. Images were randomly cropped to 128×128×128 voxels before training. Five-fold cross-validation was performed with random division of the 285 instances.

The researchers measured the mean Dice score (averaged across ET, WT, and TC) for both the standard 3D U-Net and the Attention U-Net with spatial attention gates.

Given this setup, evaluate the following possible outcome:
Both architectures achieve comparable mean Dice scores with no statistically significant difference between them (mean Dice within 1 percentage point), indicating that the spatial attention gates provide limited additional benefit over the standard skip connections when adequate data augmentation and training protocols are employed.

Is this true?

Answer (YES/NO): NO